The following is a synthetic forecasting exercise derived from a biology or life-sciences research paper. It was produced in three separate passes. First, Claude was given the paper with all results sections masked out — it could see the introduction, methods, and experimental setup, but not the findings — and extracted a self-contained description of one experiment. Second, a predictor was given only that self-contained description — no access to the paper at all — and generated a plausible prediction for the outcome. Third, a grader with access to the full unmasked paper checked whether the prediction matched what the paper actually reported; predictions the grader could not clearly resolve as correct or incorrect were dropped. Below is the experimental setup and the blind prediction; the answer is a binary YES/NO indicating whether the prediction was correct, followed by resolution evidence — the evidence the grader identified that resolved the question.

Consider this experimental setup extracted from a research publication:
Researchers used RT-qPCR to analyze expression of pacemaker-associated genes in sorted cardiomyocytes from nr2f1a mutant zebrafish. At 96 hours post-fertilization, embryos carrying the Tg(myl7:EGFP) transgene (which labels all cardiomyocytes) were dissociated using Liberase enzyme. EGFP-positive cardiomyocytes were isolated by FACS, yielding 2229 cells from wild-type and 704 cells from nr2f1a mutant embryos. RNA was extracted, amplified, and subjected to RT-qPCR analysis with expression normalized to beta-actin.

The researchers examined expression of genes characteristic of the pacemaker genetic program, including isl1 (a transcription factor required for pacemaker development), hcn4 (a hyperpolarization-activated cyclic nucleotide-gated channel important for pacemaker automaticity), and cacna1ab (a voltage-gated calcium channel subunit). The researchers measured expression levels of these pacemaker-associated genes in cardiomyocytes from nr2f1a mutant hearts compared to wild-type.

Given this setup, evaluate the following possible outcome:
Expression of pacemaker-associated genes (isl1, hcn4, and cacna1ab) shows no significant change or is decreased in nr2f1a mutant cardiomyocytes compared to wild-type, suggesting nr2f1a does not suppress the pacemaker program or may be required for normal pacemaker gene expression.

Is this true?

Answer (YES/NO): NO